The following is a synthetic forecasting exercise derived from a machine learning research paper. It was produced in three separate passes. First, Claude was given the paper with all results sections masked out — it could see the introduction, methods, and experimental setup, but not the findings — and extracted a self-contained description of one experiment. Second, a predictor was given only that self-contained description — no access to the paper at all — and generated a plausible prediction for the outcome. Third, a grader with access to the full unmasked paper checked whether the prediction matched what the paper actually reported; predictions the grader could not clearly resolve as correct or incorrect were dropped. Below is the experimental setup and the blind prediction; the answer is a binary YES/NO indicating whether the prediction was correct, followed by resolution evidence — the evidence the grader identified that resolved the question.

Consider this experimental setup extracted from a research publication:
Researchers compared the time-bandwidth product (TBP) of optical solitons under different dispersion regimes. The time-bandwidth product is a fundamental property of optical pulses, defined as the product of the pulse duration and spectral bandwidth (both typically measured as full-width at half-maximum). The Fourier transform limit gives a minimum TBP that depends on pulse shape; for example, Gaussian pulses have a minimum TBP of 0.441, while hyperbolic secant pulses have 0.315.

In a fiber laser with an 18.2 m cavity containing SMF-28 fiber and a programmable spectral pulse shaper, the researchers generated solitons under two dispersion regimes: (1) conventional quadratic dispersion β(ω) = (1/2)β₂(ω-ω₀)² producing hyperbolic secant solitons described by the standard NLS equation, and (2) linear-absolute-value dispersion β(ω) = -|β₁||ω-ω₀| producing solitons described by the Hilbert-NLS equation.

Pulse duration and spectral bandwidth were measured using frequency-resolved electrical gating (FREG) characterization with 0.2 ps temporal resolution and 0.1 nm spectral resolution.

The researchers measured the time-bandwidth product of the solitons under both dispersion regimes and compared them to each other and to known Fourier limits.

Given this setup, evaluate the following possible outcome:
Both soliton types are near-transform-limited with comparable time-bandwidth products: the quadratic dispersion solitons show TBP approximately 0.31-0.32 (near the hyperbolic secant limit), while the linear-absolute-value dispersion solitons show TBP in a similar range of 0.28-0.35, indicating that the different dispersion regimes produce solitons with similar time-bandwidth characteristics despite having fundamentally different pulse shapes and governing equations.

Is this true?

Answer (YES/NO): NO